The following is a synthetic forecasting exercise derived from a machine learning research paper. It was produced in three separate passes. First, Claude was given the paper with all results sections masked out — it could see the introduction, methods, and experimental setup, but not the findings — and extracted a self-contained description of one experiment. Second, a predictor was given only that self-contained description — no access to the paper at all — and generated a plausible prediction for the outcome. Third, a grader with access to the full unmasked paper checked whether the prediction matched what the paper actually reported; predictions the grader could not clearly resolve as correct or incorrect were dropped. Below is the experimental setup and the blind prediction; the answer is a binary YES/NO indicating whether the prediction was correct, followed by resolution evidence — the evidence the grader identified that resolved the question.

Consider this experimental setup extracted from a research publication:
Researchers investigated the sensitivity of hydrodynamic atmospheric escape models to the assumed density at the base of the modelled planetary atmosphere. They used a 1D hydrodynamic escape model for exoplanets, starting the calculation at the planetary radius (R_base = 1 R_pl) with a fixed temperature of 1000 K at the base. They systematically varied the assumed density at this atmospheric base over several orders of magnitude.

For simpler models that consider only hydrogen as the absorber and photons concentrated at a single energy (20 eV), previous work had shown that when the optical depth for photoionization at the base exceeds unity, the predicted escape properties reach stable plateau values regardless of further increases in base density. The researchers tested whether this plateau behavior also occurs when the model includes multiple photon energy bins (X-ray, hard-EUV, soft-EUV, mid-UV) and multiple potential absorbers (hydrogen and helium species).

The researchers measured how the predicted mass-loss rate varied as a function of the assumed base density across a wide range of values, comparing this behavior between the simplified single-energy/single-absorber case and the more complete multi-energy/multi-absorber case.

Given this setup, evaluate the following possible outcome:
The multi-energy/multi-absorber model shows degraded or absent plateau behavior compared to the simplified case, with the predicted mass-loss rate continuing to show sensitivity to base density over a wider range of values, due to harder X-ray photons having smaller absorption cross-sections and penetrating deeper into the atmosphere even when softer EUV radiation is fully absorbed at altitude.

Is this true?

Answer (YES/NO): NO